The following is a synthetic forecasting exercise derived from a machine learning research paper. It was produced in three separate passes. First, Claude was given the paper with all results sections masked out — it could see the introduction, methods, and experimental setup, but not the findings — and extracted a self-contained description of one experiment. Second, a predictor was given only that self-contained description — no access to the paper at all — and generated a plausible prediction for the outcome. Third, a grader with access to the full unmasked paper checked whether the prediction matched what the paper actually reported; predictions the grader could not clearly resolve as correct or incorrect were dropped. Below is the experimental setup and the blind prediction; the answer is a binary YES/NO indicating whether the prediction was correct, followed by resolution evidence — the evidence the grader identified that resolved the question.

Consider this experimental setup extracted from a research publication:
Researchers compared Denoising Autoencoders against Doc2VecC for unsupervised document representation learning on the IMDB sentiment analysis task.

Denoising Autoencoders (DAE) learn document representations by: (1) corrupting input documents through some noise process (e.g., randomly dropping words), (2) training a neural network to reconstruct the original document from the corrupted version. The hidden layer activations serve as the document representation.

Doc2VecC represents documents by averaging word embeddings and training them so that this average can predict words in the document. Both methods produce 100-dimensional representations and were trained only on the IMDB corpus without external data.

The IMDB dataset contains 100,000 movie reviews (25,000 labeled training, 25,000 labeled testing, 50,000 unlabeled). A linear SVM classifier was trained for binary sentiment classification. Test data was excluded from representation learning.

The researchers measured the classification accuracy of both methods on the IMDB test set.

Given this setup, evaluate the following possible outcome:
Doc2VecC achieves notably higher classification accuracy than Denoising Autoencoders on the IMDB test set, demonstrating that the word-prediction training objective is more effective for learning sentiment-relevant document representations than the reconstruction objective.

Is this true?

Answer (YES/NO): NO